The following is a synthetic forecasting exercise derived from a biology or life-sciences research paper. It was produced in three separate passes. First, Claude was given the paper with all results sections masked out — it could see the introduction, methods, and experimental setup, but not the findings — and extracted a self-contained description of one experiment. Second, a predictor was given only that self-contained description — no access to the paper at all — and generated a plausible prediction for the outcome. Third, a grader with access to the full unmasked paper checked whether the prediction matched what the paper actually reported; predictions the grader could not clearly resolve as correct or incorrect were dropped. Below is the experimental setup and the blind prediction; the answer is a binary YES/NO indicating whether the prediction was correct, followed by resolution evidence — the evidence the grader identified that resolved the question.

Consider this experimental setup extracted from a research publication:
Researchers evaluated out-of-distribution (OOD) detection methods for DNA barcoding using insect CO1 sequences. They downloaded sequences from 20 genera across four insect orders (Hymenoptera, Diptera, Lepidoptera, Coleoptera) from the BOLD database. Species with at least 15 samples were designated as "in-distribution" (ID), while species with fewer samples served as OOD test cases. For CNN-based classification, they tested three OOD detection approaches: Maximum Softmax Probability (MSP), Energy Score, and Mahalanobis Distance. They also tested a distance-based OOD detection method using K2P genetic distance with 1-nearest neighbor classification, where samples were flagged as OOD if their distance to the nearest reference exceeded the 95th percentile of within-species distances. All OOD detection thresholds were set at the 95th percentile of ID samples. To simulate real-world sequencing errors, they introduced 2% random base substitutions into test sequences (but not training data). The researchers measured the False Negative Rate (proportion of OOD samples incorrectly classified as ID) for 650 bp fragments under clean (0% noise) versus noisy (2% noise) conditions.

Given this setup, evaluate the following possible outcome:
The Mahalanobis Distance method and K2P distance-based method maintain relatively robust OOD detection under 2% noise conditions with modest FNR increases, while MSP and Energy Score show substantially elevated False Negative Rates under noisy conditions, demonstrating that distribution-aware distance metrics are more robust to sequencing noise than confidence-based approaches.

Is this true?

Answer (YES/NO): NO